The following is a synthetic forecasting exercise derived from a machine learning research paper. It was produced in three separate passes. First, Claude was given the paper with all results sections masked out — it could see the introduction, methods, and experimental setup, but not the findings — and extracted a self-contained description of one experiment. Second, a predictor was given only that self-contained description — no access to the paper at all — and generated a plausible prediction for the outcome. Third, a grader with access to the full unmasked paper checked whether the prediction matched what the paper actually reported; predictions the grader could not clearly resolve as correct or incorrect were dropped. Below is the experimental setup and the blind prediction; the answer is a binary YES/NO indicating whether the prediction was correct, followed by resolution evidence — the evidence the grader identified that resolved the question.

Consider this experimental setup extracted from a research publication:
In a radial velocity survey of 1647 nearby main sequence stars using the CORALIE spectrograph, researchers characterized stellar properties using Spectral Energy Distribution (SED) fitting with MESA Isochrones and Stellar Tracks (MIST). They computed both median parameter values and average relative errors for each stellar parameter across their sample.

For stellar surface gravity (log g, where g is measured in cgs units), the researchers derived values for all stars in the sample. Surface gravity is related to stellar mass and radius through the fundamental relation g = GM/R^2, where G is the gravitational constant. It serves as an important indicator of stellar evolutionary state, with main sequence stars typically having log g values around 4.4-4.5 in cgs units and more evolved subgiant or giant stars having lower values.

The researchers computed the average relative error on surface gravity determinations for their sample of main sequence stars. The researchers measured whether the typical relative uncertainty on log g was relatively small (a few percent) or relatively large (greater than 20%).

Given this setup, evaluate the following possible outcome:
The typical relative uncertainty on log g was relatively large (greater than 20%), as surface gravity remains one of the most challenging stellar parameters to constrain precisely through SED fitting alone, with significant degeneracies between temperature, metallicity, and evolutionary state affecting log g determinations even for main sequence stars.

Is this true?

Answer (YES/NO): NO